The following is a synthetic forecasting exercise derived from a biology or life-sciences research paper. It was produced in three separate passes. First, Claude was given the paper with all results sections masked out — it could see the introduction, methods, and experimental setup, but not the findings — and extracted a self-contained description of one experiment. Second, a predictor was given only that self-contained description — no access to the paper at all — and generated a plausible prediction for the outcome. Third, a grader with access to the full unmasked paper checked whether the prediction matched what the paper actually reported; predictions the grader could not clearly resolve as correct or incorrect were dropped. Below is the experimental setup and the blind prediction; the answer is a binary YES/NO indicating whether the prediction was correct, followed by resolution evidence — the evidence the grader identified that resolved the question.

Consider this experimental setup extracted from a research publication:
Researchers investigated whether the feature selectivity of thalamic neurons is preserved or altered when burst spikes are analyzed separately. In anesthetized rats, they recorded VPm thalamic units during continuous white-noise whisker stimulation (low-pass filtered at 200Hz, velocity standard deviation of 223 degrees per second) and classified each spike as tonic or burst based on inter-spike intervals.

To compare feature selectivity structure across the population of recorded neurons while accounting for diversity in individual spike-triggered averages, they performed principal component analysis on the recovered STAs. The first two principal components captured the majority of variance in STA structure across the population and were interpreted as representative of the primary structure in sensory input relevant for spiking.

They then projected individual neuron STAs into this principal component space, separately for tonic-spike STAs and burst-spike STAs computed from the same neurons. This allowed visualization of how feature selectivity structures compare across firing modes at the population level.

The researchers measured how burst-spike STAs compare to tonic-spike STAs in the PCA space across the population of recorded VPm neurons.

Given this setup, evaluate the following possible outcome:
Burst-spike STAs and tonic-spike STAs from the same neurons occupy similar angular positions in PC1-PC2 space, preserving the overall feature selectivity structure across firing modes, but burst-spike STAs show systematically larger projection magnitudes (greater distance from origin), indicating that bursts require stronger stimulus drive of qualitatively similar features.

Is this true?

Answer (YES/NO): NO